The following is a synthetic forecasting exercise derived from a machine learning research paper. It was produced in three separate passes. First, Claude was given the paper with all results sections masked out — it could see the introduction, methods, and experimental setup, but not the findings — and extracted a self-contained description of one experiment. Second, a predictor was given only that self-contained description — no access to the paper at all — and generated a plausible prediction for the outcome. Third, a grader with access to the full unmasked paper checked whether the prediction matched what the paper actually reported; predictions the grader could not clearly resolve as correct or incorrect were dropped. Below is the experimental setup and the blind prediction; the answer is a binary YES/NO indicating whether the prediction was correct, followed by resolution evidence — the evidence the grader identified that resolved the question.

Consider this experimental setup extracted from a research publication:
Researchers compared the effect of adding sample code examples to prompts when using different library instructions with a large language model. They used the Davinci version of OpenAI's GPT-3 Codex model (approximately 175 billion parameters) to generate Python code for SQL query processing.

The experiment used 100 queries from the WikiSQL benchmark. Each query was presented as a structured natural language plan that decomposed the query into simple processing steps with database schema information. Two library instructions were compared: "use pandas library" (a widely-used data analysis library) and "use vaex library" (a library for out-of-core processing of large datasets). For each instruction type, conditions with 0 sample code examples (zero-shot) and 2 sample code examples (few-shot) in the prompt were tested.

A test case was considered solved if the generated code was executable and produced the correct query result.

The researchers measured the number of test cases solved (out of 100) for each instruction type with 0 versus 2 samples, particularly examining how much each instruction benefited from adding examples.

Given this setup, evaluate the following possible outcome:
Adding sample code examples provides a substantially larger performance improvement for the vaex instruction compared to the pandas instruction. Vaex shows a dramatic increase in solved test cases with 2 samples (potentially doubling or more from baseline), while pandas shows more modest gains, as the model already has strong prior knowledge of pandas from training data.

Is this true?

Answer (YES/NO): YES